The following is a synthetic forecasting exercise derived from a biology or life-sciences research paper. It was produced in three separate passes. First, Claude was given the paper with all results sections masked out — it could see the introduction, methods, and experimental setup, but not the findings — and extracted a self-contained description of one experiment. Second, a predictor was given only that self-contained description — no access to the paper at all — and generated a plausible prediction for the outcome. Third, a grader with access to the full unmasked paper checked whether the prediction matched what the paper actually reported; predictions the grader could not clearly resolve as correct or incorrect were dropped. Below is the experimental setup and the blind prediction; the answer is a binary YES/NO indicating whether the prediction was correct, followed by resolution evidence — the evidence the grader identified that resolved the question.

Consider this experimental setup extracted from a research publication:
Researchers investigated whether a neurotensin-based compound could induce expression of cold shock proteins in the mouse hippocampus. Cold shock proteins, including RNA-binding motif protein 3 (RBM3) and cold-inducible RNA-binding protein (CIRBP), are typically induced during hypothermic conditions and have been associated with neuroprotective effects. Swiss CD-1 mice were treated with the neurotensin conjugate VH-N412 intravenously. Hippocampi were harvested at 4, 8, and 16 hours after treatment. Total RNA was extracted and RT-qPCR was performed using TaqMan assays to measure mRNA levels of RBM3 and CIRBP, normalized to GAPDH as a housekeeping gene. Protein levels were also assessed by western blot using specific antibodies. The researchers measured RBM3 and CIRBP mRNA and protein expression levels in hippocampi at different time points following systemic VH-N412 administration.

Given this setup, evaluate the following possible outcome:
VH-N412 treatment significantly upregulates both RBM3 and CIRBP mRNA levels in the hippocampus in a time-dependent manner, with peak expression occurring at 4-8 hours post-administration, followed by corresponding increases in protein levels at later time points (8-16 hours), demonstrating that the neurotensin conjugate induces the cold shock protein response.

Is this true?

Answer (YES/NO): NO